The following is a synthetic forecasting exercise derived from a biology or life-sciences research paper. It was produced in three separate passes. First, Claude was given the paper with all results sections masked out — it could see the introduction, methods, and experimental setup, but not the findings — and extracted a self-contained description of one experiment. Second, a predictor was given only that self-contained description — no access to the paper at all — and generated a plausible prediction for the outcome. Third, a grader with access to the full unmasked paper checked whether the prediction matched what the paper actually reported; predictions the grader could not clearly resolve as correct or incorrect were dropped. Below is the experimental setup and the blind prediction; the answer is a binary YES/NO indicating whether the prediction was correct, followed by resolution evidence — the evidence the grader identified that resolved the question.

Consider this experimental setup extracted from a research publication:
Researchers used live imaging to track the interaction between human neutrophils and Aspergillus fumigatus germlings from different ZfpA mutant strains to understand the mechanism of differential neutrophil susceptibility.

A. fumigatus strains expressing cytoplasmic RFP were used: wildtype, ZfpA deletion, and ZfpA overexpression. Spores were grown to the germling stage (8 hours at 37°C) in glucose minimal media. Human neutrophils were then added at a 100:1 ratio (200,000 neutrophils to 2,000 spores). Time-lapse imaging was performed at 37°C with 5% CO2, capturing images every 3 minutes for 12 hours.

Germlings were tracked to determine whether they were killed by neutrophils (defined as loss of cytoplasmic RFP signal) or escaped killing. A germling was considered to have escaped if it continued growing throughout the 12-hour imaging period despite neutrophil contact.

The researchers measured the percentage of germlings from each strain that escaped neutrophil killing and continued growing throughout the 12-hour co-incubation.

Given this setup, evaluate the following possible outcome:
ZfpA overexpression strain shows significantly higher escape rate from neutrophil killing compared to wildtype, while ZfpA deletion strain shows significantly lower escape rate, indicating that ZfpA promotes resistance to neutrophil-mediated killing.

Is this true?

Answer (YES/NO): NO